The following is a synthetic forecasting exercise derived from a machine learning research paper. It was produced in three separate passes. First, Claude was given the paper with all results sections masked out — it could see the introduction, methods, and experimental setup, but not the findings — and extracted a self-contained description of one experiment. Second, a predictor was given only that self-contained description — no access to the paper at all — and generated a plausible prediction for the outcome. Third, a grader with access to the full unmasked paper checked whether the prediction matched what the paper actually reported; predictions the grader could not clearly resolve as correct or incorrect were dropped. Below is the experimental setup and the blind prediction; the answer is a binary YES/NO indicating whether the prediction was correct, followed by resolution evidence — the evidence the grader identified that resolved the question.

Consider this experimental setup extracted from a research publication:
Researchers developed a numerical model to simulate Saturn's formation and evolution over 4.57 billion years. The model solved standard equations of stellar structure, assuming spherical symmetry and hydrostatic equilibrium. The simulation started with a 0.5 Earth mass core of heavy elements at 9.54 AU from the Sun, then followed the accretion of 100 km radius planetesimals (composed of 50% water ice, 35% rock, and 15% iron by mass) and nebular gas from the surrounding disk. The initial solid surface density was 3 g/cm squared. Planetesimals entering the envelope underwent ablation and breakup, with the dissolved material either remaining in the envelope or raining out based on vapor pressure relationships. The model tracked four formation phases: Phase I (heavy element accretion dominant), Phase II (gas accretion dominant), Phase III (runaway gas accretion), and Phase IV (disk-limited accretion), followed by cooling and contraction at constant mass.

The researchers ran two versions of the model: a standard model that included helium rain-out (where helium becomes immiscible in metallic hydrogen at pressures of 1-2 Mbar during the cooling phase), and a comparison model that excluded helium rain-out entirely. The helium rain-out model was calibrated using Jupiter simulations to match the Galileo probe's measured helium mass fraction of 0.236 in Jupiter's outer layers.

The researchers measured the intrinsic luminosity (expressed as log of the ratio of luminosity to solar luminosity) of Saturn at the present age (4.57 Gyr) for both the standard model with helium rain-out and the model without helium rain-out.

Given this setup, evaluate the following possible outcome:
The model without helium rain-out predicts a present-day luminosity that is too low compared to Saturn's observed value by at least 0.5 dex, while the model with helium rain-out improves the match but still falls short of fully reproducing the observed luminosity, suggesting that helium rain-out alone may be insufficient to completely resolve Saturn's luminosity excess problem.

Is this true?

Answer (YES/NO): NO